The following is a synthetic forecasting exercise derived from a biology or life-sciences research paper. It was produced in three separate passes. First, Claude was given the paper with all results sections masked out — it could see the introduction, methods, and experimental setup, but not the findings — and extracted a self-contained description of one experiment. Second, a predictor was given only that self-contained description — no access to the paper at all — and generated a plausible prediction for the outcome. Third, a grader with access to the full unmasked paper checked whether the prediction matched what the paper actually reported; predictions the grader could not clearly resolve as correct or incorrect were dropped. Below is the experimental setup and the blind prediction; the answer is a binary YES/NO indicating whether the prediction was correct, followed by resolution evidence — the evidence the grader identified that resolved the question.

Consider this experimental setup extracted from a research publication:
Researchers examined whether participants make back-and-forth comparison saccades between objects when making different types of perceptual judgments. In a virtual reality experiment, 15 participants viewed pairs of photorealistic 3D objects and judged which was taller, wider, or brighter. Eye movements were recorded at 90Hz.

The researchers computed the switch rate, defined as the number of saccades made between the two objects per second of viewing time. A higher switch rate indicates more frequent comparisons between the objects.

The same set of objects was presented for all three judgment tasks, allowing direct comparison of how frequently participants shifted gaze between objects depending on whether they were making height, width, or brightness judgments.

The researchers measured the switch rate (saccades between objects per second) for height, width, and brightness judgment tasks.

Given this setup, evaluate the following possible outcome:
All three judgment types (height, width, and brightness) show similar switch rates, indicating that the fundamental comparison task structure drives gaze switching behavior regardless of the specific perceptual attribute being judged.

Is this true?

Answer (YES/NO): NO